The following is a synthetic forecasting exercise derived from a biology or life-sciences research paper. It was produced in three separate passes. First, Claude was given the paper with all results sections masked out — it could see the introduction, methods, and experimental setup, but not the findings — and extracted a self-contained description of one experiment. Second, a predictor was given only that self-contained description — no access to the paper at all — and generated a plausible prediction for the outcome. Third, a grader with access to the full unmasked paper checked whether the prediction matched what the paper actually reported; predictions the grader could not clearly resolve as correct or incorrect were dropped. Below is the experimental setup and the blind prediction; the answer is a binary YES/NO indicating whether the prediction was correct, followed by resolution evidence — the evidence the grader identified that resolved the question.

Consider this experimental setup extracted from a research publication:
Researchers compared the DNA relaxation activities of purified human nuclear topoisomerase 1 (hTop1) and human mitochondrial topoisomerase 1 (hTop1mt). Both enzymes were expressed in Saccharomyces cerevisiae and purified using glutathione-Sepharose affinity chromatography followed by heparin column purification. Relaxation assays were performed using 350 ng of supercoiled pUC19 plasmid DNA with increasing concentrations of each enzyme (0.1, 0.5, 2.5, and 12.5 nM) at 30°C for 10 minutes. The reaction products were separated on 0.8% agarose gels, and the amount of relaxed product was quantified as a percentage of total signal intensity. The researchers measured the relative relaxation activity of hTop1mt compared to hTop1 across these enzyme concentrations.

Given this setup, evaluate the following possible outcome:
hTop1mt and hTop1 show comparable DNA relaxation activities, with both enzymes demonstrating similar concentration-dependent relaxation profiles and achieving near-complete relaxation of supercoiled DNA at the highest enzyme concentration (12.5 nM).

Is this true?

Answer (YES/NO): NO